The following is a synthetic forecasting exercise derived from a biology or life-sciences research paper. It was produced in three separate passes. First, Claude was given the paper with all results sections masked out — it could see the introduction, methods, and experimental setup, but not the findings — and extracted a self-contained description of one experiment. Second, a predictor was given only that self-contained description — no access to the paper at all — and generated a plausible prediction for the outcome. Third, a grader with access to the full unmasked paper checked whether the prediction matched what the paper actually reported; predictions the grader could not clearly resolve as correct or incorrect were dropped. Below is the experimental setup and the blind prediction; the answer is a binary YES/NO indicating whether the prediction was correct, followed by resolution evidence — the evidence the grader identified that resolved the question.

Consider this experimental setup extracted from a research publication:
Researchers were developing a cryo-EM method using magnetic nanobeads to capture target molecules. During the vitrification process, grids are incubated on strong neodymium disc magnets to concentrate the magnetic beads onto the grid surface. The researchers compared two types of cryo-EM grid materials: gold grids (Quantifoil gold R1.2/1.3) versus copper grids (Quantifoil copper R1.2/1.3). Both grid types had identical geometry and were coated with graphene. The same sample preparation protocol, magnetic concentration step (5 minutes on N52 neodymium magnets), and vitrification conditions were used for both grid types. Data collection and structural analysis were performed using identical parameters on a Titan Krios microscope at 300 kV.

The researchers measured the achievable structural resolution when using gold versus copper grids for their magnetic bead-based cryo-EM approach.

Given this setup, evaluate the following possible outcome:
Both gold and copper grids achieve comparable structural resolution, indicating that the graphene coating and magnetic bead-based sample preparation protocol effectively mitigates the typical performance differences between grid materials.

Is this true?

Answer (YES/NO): NO